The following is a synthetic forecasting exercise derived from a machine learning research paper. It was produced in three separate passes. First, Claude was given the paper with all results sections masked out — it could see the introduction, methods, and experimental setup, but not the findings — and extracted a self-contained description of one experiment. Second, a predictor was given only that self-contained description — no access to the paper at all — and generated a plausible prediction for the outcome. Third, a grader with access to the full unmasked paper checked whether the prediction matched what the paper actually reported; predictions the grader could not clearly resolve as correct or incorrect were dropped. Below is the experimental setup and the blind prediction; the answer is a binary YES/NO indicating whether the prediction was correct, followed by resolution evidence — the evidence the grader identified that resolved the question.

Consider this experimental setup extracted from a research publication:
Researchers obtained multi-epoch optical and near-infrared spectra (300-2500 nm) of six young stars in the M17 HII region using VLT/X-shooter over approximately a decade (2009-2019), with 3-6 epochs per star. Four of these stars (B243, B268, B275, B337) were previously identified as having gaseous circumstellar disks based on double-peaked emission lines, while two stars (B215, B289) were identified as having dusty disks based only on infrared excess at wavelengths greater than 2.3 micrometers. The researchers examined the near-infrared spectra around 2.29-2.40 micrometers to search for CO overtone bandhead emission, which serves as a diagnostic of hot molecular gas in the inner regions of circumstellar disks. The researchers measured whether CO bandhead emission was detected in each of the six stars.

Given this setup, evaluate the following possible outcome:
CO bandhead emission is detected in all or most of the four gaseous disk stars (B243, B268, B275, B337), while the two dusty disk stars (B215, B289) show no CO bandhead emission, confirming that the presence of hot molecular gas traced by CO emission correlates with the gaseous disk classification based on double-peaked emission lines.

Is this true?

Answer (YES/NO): YES